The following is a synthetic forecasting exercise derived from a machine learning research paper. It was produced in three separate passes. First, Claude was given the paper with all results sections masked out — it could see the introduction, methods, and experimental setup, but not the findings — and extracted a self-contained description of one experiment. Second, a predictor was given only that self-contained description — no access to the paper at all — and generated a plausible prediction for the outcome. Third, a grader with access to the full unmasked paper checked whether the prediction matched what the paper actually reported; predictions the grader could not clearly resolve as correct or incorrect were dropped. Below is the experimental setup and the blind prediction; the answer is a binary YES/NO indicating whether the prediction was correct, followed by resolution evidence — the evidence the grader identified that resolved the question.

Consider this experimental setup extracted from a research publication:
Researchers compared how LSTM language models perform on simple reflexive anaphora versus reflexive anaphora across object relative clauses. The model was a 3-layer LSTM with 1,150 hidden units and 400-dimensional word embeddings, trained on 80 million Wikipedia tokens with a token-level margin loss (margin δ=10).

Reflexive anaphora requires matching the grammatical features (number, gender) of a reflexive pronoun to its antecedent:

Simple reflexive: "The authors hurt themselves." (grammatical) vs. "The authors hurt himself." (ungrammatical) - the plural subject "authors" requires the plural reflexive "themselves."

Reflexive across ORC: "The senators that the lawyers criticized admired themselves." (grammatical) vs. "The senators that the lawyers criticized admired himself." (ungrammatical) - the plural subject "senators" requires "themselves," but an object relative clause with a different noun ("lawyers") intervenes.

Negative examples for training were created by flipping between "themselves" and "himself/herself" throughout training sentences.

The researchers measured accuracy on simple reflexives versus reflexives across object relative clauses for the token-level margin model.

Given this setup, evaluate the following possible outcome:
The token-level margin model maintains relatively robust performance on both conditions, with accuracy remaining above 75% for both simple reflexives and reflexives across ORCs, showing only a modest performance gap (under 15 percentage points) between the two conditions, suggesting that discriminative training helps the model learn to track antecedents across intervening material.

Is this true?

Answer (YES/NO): NO